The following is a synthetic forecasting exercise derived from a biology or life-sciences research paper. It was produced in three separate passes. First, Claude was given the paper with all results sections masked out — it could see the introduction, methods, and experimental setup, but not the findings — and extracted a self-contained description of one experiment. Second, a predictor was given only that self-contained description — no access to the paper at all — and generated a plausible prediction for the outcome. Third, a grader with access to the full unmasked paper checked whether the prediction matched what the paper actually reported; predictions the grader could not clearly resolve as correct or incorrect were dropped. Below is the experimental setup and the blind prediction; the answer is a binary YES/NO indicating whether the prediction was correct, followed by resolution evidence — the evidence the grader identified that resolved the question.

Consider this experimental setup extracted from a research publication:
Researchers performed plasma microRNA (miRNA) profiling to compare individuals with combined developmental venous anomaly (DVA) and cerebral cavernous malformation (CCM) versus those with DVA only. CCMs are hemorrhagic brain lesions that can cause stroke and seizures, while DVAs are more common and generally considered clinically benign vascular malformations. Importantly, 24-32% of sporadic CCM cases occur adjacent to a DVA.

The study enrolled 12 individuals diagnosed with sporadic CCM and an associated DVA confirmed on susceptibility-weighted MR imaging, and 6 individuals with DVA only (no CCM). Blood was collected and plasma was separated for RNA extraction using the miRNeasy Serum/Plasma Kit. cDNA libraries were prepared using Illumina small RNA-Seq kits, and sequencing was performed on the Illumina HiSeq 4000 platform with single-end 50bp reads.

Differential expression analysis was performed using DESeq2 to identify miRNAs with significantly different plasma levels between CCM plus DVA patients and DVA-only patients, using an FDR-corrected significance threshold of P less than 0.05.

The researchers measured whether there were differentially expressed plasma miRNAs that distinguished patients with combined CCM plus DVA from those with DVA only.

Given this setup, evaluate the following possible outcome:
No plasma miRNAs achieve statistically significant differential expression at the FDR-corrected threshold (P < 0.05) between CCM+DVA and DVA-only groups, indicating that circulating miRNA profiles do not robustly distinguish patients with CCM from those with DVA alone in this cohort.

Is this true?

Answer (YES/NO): NO